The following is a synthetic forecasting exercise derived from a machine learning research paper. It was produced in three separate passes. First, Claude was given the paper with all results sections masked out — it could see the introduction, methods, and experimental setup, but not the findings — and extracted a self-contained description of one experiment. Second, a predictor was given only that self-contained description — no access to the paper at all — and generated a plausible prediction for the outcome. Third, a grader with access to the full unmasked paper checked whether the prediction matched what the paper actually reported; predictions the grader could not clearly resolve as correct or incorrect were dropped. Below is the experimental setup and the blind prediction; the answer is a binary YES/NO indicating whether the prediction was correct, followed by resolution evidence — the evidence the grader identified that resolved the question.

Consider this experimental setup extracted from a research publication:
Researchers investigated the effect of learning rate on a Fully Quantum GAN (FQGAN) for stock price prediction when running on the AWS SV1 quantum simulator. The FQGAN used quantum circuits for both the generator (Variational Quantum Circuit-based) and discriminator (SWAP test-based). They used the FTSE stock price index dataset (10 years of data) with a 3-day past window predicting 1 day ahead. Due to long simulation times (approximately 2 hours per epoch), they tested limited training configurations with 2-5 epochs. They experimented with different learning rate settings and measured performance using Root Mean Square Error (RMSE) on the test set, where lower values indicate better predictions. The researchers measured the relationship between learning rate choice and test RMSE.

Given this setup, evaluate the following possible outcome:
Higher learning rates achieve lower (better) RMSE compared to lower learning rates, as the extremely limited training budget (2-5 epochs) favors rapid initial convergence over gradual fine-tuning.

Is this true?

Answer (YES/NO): NO